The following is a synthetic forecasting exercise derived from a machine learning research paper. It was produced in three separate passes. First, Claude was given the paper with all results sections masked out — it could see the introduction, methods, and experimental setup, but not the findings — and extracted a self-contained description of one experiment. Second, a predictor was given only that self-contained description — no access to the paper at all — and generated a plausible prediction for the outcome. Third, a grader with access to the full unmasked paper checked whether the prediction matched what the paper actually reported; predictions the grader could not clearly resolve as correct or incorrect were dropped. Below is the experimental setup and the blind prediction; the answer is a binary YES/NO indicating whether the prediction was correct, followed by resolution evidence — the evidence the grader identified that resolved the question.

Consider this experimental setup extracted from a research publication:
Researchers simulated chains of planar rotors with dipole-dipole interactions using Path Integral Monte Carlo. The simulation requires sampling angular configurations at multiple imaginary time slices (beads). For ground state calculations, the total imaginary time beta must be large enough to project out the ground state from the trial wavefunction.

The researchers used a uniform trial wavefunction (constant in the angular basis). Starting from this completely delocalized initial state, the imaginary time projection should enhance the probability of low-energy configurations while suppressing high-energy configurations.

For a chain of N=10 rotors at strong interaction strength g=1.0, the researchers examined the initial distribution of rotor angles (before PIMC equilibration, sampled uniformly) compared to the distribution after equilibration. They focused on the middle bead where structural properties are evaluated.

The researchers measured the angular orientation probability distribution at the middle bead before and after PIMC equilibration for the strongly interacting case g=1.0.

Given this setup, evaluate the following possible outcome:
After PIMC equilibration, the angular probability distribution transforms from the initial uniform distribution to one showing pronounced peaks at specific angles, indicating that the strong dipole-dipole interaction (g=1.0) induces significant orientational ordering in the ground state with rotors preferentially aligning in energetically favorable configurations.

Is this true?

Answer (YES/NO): YES